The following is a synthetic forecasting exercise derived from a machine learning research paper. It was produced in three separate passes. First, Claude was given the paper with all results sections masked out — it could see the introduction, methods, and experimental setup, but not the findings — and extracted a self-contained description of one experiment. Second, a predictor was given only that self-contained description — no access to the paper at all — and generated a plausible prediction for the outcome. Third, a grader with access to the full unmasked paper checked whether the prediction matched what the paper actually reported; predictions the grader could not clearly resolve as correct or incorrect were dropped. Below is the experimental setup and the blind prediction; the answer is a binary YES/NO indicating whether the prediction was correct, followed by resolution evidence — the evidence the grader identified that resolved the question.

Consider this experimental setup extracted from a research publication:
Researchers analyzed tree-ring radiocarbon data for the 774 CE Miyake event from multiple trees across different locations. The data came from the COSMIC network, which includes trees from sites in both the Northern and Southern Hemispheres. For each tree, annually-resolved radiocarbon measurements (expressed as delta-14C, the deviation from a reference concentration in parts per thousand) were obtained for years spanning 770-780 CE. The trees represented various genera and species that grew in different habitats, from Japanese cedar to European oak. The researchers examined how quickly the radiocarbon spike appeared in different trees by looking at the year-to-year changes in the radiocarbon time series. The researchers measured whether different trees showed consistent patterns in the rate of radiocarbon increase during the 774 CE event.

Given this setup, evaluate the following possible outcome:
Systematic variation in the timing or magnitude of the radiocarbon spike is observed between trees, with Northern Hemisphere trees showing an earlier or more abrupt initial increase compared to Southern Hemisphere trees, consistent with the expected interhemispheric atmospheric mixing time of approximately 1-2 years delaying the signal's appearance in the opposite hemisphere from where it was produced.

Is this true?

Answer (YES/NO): NO